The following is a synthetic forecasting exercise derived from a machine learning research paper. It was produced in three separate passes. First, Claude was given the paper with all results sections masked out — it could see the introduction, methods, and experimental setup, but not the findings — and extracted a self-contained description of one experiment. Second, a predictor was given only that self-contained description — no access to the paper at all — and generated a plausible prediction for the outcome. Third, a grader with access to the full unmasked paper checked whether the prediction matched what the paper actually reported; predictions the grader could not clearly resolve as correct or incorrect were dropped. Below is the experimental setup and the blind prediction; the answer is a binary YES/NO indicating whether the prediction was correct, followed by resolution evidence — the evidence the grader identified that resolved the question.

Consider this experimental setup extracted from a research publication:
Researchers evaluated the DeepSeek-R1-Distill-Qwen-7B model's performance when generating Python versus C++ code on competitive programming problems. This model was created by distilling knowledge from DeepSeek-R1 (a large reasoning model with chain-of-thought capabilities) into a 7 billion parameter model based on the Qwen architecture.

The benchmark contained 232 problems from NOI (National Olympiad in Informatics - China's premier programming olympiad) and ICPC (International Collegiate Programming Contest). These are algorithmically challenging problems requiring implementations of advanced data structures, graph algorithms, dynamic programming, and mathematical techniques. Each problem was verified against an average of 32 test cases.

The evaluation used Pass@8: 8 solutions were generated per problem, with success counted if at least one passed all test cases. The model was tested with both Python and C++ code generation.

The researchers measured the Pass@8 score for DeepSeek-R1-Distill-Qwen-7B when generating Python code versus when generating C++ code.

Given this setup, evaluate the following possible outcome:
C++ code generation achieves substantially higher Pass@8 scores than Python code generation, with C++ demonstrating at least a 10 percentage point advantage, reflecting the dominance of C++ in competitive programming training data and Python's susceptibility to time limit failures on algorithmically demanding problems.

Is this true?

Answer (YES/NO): NO